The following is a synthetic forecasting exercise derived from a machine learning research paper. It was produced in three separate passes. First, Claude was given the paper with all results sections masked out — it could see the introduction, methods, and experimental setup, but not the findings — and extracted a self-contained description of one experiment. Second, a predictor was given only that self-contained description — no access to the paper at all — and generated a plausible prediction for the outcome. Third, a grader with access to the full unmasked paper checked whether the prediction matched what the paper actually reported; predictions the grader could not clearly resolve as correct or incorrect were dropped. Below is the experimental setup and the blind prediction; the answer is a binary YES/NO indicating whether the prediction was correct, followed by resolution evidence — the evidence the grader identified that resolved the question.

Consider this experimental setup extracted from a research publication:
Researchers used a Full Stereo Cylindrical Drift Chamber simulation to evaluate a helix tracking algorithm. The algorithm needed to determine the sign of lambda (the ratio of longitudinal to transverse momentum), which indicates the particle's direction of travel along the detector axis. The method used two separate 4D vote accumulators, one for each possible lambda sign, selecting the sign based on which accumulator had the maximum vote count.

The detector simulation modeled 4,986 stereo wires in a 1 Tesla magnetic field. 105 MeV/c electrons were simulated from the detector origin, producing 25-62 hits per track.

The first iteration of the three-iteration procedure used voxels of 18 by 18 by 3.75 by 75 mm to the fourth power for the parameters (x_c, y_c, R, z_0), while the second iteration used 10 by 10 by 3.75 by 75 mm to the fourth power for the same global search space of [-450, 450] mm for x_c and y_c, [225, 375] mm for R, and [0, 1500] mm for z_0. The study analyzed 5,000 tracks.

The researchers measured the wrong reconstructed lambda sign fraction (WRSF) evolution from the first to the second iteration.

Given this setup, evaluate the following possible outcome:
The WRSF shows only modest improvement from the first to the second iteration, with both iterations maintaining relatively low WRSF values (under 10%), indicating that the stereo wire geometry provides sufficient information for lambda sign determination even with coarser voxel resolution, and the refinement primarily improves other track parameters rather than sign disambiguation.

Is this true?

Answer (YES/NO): NO